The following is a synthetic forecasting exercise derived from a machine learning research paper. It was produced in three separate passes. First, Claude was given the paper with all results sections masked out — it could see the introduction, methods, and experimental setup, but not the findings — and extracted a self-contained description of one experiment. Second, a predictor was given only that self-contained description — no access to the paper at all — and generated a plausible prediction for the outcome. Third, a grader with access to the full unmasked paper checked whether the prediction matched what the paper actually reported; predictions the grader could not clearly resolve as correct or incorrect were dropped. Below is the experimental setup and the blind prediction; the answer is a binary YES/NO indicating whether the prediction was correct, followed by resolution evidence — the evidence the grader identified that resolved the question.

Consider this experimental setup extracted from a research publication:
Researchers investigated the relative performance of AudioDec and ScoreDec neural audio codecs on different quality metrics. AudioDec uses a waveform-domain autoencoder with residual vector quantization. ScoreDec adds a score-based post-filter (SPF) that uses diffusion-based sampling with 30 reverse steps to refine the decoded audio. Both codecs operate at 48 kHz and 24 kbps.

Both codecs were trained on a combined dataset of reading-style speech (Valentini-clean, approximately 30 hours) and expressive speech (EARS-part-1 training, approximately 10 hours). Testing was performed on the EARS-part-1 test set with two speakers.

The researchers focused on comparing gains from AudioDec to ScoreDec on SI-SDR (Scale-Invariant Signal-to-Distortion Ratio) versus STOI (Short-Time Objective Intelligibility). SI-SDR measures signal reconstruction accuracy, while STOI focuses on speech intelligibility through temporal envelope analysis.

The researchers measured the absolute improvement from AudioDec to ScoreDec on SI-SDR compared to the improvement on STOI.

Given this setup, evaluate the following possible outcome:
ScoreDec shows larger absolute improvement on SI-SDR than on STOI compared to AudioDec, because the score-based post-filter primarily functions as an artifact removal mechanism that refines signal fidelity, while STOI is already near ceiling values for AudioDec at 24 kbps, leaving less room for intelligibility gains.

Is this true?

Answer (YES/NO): YES